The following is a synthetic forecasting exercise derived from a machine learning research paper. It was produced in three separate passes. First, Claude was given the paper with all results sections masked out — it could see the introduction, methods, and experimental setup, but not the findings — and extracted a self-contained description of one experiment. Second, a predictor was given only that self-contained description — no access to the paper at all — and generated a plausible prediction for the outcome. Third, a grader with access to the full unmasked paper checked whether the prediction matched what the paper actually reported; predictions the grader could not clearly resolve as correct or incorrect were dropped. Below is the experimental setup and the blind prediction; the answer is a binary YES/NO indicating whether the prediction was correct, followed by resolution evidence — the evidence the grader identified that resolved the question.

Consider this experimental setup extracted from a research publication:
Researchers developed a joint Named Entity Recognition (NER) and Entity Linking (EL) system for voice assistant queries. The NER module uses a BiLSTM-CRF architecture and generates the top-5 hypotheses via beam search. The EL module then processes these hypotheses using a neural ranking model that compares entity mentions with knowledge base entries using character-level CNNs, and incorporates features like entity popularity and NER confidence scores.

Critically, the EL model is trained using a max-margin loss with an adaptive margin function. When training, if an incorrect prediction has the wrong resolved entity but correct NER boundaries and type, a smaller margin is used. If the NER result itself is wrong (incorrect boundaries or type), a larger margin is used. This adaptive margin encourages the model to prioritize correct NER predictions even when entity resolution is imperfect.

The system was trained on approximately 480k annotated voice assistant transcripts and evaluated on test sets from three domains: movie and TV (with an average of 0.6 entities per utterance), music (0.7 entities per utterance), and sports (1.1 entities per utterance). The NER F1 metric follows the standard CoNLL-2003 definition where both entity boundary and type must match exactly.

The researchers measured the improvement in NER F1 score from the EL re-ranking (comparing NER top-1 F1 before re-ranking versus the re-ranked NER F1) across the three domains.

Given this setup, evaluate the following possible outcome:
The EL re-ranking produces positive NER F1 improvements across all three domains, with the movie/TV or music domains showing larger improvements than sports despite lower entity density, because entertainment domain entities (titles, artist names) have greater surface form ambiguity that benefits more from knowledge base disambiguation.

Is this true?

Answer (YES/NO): YES